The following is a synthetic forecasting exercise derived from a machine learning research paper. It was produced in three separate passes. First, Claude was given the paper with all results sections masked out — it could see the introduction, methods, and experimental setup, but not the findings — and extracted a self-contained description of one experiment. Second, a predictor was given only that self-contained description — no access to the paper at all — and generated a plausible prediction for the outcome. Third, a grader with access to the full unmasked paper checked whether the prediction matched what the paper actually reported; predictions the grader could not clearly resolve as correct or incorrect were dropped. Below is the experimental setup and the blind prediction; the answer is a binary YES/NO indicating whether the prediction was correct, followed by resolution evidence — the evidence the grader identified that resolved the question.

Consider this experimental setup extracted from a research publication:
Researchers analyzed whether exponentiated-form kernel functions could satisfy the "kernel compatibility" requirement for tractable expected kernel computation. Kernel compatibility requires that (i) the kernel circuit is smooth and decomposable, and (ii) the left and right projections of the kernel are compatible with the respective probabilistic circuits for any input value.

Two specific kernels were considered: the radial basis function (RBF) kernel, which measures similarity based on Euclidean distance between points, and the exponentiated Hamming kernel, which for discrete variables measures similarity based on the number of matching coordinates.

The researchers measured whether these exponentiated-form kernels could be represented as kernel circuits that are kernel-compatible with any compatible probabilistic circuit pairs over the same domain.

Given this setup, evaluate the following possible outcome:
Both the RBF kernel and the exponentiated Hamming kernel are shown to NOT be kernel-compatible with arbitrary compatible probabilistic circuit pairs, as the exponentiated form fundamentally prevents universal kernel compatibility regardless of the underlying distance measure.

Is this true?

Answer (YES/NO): NO